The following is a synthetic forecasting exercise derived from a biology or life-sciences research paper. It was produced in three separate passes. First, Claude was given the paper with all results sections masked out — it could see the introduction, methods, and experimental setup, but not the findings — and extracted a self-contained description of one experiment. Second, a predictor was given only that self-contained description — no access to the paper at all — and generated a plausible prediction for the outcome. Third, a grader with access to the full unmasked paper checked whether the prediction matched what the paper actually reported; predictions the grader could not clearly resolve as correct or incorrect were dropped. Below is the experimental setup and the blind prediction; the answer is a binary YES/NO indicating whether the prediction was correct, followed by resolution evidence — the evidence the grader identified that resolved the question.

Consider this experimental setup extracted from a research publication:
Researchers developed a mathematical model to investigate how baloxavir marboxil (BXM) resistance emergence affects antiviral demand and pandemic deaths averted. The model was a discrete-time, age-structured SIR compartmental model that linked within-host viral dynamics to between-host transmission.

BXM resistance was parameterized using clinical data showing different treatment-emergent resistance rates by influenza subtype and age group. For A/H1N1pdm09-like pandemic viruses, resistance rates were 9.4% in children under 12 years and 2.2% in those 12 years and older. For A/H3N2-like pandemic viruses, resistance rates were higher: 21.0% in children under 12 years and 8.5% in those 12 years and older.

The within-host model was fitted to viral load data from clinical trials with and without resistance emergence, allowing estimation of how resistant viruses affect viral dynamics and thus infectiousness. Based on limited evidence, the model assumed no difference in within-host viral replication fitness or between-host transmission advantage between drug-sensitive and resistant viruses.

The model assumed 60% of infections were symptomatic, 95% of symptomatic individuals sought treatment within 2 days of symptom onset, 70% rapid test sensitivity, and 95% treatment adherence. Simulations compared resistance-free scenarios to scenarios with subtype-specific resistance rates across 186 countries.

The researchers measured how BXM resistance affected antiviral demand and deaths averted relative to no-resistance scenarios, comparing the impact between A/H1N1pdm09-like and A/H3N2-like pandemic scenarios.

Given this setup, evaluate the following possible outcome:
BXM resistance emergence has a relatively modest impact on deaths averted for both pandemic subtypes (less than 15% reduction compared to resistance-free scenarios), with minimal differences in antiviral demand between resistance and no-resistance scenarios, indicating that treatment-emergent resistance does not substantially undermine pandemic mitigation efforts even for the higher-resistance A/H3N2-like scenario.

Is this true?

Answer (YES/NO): YES